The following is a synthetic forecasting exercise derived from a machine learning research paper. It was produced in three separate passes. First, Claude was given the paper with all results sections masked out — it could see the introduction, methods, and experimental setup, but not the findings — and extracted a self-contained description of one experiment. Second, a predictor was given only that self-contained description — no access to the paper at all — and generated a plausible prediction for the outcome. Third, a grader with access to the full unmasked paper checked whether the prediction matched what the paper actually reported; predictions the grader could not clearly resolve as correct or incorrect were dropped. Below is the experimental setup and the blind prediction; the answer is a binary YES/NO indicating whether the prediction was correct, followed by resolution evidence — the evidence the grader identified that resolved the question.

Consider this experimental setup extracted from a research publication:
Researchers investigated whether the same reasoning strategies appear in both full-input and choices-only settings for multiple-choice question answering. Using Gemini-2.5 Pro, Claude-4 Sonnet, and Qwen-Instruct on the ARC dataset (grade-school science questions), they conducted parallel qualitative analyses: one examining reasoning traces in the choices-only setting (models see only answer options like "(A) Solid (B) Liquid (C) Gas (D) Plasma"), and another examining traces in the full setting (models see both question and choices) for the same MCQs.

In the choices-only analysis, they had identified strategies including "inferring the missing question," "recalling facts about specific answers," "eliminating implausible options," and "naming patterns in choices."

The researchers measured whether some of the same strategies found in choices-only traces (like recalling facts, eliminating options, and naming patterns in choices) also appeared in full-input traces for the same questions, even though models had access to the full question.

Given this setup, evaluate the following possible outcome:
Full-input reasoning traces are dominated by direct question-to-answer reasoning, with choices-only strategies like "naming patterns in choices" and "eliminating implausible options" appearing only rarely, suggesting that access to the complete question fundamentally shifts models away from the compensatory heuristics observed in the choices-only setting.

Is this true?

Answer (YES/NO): NO